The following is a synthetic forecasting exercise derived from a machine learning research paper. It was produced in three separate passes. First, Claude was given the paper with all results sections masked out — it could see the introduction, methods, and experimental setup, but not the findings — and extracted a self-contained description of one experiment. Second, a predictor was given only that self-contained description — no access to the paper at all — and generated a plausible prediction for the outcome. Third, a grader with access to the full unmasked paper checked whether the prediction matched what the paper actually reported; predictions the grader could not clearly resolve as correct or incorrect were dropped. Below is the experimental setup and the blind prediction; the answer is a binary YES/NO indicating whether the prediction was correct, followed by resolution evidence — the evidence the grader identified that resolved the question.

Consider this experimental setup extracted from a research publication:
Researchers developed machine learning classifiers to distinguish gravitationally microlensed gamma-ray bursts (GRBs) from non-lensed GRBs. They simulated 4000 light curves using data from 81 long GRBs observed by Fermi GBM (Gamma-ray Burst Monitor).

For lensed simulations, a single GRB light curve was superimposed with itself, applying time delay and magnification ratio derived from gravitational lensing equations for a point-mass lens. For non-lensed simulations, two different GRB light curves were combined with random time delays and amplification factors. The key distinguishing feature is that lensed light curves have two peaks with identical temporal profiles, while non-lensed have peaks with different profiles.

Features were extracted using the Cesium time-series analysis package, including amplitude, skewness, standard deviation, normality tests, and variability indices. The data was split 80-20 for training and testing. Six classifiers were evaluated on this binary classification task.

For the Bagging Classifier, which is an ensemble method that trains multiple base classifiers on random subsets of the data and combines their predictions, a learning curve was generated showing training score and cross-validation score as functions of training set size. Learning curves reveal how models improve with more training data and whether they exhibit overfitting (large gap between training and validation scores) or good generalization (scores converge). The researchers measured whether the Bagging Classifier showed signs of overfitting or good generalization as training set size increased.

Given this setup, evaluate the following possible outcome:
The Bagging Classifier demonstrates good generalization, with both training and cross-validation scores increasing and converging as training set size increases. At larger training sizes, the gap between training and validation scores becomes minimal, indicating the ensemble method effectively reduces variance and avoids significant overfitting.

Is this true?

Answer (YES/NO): NO